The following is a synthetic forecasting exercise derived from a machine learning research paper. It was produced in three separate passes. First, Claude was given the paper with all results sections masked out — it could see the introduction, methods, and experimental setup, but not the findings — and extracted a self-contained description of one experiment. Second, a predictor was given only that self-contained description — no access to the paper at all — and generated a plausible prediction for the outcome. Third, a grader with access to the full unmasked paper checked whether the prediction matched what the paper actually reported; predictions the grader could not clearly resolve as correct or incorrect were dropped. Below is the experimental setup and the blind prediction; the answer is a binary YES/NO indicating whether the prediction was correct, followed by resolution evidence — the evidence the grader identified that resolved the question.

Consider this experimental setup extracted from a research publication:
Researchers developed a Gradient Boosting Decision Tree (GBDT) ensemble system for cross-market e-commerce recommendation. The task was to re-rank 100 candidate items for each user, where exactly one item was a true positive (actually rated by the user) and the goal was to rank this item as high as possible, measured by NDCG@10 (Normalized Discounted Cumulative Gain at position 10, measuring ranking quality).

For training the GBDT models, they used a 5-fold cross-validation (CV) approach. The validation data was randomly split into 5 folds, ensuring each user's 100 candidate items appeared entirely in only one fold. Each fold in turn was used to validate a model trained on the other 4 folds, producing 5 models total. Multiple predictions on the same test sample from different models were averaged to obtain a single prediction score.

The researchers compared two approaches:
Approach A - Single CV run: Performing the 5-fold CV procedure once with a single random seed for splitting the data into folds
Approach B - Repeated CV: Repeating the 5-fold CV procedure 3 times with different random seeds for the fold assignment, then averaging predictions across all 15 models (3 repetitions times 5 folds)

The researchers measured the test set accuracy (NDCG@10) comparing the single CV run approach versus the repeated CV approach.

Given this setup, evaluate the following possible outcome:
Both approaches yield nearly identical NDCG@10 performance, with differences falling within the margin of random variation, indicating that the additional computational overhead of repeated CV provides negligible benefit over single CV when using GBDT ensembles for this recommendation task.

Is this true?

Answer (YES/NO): NO